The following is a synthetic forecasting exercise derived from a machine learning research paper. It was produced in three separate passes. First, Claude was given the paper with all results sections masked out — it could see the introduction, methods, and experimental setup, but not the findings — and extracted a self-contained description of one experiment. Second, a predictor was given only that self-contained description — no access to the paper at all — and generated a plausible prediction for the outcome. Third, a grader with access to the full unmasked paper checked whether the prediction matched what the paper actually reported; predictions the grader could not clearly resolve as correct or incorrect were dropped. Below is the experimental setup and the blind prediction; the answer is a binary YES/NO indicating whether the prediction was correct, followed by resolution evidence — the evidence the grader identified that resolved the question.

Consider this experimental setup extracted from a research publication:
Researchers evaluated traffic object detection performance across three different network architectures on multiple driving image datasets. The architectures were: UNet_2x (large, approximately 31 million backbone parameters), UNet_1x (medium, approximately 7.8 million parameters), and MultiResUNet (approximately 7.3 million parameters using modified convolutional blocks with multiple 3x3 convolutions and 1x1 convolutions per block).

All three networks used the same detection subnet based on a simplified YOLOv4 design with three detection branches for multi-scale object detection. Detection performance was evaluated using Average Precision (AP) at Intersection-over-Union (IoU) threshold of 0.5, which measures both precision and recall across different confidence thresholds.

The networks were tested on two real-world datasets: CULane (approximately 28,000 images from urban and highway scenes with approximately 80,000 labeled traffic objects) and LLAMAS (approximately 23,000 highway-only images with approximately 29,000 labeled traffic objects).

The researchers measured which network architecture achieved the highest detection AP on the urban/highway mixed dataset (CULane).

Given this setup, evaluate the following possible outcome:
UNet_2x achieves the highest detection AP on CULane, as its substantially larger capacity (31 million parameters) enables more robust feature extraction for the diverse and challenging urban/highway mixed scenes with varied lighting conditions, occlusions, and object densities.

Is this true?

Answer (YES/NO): YES